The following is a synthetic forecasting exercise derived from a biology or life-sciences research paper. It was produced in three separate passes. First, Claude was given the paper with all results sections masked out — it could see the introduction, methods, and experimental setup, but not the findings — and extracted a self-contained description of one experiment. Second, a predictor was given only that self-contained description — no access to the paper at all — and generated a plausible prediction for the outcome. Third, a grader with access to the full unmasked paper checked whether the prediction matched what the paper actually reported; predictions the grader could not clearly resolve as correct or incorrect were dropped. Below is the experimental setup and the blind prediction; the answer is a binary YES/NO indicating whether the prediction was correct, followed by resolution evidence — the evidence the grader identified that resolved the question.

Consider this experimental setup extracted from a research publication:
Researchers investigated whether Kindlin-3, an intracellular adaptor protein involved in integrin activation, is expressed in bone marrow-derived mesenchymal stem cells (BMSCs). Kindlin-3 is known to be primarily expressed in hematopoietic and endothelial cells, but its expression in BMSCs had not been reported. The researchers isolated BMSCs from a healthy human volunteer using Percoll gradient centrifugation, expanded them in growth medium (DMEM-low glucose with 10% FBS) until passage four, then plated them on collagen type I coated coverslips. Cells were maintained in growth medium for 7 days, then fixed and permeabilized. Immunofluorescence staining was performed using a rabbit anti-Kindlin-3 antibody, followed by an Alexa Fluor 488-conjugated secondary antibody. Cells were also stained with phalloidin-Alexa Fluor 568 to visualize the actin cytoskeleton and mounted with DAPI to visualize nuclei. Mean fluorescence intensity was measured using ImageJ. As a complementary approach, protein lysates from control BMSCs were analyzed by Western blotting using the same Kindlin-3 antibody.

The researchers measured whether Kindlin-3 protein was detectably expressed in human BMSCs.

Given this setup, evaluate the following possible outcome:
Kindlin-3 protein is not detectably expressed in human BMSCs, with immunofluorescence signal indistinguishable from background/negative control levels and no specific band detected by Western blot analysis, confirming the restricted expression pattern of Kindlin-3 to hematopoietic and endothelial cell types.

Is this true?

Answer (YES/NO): NO